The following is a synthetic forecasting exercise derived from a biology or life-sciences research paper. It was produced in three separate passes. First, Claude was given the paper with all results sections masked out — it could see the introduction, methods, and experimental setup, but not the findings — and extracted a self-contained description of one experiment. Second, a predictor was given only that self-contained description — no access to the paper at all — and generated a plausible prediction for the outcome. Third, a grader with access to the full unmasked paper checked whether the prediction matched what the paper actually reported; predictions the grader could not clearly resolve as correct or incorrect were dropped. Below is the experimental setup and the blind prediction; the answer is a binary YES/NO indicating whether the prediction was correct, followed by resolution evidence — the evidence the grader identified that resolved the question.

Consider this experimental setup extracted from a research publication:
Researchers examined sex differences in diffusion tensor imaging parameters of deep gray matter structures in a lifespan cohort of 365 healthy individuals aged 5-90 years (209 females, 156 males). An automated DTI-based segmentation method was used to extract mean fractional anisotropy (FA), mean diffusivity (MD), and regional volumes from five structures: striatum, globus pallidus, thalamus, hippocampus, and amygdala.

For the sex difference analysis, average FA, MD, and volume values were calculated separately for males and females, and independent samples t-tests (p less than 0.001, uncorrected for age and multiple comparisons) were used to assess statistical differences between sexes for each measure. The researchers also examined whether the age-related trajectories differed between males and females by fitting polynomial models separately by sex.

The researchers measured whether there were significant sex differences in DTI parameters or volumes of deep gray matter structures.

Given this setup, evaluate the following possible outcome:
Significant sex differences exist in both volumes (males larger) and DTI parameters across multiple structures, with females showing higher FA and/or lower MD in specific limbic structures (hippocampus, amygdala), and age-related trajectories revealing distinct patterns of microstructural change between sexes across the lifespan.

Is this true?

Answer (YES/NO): NO